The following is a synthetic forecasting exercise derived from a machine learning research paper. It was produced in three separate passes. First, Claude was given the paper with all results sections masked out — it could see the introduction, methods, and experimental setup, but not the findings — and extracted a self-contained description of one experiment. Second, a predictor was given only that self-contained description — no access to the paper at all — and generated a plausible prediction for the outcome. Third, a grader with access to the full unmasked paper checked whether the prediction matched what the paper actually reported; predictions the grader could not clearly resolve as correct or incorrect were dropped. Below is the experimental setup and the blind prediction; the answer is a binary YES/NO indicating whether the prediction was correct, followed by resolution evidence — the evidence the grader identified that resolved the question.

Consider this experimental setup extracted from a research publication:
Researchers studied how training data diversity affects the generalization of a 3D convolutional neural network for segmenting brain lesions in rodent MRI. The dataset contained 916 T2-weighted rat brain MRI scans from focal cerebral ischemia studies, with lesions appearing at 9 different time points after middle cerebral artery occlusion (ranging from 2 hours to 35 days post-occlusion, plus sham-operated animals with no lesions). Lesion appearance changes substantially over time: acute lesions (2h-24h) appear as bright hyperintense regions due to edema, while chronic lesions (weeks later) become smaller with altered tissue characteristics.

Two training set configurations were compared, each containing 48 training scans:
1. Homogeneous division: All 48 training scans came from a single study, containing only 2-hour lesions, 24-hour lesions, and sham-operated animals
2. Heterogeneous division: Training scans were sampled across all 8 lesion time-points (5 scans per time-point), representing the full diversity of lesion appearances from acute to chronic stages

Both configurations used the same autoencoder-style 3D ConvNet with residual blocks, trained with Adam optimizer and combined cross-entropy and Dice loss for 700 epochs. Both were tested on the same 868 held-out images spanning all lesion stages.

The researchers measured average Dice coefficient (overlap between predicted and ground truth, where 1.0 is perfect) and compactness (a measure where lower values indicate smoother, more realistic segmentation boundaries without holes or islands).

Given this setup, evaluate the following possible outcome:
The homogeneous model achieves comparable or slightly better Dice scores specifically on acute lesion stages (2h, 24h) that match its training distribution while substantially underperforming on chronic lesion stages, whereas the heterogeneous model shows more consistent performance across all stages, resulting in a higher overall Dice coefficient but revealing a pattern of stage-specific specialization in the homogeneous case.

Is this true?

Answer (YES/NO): YES